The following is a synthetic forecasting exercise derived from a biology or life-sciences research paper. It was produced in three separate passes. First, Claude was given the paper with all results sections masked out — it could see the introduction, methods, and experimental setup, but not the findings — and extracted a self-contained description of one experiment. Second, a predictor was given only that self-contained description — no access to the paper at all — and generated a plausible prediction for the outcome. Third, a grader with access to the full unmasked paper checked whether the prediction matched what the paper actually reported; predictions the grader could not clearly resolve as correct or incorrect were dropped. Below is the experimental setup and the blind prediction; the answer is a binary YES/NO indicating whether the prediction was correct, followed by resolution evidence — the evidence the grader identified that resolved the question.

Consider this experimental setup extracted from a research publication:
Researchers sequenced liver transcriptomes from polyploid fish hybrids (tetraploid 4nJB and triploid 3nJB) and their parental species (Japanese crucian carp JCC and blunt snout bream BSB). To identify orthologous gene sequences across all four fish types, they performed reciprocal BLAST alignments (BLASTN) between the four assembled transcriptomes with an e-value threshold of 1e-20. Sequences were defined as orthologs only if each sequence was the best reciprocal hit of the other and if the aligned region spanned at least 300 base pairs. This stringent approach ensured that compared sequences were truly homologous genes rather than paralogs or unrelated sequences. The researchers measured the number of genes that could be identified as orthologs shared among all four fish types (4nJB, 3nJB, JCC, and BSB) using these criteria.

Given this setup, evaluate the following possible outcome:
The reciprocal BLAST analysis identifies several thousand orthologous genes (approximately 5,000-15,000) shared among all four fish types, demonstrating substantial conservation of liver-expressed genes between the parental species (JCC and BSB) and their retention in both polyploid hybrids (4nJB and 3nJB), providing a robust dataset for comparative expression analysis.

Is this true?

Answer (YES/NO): NO